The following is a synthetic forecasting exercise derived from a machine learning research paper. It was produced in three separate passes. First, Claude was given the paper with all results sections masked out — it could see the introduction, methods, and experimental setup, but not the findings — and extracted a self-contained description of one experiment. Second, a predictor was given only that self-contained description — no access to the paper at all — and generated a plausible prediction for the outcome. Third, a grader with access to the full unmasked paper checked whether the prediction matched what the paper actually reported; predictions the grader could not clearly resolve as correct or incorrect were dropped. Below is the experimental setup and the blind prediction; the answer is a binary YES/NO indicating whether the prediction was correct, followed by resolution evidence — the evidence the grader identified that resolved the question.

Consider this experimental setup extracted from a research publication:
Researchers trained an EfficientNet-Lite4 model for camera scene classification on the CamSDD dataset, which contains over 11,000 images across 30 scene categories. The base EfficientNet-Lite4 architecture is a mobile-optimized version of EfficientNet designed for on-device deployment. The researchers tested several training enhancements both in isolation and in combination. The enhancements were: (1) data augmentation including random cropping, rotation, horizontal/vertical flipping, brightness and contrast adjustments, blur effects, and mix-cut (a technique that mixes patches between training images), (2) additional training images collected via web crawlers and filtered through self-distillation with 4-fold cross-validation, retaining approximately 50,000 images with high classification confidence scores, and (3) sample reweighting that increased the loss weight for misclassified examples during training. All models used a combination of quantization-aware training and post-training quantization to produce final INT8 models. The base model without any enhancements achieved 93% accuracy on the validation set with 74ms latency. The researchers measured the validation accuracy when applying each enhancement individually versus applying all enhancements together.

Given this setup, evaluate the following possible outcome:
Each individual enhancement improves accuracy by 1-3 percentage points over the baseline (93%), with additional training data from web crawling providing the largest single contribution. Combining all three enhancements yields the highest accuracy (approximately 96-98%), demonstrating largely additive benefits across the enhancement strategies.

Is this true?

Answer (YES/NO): YES